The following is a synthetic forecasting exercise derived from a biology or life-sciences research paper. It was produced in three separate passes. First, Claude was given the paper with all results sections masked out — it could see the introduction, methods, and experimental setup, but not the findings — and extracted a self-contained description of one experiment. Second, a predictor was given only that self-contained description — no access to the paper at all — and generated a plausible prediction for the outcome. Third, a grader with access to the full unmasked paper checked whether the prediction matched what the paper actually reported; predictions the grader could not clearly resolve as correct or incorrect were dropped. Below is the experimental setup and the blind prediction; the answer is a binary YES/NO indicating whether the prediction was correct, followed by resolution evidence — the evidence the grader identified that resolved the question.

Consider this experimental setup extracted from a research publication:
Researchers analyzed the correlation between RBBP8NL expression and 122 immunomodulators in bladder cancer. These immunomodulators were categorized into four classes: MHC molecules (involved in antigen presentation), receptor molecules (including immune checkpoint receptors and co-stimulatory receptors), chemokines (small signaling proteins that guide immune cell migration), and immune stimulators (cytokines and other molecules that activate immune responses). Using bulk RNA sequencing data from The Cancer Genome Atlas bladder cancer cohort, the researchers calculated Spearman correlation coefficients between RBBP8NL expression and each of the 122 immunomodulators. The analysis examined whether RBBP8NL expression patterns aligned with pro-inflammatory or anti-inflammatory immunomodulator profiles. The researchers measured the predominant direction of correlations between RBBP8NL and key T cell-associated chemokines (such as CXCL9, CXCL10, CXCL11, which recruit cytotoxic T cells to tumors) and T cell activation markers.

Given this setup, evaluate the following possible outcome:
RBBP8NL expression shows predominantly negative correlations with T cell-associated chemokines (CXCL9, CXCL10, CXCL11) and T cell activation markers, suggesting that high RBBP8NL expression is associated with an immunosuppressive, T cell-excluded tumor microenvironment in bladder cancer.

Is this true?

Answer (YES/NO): YES